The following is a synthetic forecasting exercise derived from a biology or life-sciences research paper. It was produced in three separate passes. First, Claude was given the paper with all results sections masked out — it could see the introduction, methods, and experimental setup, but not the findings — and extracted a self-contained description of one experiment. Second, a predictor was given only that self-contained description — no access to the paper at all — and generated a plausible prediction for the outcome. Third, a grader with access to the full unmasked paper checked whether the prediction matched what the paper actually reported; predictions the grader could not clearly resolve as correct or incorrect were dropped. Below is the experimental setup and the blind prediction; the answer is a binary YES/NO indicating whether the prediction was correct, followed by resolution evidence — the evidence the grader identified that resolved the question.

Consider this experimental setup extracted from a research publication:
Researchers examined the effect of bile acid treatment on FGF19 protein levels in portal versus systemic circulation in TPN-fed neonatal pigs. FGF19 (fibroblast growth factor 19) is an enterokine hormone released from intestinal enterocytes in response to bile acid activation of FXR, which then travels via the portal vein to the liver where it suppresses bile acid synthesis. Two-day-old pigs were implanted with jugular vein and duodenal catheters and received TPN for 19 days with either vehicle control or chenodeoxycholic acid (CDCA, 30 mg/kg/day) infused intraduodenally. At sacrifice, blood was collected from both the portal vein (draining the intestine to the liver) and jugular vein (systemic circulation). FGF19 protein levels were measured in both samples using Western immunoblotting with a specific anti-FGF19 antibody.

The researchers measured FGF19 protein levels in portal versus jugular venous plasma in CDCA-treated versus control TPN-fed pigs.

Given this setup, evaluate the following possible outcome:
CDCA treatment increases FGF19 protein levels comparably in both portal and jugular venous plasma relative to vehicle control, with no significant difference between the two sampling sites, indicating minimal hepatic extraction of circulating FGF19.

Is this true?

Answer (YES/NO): NO